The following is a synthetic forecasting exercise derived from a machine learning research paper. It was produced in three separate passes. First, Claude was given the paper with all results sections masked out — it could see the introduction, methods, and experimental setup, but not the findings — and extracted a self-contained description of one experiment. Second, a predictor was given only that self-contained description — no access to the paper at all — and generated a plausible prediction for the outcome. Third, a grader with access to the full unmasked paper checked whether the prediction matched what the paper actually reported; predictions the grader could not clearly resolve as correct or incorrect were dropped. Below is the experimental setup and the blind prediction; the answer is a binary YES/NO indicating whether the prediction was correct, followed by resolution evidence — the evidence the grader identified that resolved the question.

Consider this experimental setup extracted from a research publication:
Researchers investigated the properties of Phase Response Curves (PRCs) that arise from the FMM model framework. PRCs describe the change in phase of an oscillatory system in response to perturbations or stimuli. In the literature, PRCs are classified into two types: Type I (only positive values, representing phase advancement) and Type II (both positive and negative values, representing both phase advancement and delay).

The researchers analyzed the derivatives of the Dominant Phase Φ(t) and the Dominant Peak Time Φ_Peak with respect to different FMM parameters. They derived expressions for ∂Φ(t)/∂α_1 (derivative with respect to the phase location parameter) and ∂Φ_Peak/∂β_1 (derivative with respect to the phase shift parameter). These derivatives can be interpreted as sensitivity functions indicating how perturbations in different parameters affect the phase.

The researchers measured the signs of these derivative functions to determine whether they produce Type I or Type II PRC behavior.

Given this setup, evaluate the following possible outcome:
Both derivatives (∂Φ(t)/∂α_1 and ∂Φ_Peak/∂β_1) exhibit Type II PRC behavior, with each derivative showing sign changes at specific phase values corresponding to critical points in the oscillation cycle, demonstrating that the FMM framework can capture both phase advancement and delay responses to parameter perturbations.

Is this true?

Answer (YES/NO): NO